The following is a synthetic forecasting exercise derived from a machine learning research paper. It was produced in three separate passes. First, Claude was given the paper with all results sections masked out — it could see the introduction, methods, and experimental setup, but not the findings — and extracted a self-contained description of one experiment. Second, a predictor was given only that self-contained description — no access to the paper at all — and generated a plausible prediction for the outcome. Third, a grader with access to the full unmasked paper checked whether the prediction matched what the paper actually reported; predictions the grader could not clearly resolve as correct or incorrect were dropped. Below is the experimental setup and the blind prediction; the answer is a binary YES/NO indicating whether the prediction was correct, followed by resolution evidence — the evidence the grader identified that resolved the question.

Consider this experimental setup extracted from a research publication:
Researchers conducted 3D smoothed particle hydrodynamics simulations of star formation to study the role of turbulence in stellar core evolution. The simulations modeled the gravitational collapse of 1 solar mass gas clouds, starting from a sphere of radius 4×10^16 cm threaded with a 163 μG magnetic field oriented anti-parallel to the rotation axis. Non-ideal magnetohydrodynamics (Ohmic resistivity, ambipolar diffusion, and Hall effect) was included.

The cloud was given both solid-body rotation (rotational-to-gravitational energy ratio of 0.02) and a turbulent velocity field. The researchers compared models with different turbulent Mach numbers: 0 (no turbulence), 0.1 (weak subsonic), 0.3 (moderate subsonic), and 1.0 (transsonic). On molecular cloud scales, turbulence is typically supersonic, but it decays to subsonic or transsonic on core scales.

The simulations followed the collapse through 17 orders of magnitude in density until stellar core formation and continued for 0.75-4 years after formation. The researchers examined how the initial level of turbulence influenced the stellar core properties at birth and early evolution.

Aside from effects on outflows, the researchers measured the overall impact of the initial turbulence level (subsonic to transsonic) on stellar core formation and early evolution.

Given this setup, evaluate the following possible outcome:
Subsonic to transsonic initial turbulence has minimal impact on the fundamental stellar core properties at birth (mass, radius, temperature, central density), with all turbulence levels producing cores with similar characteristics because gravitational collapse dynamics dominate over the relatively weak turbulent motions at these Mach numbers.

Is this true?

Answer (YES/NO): YES